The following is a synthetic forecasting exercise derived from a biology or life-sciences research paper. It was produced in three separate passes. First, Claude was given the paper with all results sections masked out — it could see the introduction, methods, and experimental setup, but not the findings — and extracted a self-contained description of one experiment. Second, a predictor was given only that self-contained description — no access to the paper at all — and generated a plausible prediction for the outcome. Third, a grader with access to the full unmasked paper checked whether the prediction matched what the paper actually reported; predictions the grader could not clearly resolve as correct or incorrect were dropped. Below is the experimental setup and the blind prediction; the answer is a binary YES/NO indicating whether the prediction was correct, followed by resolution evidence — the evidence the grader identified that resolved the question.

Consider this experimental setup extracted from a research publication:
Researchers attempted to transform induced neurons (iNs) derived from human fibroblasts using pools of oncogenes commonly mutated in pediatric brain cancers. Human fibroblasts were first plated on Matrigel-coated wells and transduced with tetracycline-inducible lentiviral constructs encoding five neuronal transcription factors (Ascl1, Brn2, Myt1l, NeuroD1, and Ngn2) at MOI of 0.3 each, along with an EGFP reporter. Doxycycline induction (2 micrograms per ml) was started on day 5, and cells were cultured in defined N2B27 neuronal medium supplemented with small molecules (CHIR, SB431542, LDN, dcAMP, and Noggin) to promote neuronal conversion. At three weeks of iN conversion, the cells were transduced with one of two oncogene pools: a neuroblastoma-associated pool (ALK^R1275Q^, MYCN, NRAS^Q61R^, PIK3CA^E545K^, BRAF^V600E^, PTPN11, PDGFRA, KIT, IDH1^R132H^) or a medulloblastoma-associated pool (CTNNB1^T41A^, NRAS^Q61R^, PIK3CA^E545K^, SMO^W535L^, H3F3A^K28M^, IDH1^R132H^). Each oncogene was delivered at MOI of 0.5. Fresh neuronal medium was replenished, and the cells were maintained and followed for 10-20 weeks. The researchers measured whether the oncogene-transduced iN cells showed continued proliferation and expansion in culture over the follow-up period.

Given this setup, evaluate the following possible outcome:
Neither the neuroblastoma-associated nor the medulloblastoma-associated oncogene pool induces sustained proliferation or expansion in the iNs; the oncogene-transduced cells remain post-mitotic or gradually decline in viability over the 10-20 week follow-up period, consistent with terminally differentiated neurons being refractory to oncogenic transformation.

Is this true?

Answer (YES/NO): YES